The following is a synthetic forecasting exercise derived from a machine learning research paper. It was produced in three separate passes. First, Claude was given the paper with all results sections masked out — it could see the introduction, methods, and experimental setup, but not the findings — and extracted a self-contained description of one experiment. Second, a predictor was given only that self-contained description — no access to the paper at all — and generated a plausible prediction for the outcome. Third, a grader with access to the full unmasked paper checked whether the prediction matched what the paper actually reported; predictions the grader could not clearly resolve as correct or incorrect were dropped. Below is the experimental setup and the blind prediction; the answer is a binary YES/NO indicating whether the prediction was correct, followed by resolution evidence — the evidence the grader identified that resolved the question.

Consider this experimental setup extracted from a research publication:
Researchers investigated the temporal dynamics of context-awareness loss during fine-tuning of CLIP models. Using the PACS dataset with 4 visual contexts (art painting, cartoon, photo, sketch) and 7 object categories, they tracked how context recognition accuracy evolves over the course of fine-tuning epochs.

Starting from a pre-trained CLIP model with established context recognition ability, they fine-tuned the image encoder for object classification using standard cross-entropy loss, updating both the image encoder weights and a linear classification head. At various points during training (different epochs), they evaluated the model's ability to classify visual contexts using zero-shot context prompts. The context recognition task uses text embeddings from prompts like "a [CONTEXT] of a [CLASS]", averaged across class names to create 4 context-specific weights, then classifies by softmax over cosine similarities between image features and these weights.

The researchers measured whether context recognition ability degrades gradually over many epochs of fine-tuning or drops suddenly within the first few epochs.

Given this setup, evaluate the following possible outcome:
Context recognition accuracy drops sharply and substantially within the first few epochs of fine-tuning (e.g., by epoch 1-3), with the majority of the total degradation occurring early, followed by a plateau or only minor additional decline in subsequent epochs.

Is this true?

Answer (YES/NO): YES